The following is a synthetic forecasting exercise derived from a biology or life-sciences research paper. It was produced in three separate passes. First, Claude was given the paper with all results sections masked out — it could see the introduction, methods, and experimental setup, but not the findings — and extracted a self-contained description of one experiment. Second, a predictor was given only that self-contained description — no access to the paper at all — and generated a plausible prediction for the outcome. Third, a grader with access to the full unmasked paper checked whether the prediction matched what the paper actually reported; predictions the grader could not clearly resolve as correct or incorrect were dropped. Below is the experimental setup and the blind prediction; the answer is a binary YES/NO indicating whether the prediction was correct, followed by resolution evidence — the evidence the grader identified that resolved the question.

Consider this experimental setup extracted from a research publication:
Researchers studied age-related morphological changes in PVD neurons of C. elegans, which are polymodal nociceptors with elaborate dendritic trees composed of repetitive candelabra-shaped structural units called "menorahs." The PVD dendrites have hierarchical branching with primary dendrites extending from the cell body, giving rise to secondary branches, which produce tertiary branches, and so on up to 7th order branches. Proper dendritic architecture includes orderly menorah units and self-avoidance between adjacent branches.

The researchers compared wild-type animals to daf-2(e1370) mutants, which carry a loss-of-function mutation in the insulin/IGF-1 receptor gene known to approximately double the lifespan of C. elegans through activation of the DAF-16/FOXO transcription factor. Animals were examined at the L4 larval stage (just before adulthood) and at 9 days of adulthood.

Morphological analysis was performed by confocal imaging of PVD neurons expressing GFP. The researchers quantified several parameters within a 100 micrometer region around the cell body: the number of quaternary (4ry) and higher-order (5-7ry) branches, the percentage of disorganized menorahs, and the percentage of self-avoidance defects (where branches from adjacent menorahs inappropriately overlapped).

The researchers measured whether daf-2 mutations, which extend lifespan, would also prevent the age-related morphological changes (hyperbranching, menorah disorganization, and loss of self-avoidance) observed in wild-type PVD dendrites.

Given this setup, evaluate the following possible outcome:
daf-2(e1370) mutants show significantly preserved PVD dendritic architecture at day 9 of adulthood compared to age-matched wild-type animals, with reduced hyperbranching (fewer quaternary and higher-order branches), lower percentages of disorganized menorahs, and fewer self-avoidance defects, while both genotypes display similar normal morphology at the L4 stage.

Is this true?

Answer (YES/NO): NO